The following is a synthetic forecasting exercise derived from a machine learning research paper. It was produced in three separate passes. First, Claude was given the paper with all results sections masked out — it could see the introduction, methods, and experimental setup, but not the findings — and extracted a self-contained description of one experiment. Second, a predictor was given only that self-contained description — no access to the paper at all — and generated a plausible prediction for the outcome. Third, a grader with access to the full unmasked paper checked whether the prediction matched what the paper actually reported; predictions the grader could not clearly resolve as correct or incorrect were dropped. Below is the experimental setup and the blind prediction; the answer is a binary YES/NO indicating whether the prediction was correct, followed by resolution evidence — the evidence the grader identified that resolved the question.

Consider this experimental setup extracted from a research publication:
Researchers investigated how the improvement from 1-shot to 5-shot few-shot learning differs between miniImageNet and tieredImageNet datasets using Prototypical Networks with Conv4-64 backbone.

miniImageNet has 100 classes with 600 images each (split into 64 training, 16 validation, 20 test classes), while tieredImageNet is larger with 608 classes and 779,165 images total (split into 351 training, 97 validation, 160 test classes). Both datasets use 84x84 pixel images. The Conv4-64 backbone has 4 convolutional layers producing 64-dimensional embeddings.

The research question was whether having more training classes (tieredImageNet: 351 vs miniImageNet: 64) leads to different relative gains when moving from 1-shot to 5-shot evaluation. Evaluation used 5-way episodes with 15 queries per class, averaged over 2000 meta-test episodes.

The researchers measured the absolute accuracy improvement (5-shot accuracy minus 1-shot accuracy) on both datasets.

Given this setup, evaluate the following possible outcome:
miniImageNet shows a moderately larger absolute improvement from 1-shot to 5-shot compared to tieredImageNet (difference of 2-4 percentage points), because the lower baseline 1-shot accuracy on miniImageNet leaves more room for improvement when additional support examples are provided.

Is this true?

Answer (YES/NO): NO